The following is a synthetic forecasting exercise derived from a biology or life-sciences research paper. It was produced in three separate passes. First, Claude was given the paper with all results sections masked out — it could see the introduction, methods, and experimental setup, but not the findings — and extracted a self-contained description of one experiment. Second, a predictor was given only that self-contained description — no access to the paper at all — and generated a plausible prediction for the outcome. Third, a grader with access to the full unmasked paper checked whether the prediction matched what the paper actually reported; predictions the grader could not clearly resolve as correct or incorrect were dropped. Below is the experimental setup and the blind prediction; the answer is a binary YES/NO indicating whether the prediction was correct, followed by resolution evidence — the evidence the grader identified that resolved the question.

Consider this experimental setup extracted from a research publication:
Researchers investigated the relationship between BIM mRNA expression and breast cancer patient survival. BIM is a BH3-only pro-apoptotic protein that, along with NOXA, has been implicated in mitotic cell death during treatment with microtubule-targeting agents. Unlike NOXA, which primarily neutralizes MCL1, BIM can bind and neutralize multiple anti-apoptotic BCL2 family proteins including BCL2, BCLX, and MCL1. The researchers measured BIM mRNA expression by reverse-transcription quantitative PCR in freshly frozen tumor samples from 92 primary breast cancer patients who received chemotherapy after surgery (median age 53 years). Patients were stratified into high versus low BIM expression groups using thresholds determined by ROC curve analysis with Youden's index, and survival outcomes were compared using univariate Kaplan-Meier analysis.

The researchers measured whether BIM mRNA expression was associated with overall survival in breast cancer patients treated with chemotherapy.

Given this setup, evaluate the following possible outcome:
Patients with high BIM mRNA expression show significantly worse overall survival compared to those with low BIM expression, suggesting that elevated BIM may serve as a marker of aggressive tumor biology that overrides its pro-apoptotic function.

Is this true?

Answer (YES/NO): NO